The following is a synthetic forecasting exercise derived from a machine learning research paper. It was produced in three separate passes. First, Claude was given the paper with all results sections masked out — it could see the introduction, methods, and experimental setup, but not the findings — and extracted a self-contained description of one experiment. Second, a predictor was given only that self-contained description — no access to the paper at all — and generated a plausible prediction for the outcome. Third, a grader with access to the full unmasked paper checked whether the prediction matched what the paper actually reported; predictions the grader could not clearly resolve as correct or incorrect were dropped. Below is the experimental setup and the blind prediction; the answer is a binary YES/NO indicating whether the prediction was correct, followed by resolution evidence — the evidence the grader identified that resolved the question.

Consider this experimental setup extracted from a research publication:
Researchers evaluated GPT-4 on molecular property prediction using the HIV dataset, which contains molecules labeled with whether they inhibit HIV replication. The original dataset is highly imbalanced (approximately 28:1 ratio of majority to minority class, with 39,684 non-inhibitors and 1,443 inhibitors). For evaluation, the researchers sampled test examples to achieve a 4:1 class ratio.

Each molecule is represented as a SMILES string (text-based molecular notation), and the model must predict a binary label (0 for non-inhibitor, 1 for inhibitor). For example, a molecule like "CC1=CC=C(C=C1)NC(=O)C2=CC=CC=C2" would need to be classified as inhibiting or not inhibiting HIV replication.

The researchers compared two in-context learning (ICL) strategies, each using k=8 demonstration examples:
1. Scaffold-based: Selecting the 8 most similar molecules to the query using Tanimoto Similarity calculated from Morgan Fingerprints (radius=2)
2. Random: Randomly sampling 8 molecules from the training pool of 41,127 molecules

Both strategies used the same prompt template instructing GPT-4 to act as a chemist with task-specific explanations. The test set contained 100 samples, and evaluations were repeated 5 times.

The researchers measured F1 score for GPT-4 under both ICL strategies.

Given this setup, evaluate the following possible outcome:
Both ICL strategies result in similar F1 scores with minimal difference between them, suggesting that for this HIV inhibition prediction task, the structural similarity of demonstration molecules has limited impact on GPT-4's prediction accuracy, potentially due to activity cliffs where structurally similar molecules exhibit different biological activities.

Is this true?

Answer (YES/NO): NO